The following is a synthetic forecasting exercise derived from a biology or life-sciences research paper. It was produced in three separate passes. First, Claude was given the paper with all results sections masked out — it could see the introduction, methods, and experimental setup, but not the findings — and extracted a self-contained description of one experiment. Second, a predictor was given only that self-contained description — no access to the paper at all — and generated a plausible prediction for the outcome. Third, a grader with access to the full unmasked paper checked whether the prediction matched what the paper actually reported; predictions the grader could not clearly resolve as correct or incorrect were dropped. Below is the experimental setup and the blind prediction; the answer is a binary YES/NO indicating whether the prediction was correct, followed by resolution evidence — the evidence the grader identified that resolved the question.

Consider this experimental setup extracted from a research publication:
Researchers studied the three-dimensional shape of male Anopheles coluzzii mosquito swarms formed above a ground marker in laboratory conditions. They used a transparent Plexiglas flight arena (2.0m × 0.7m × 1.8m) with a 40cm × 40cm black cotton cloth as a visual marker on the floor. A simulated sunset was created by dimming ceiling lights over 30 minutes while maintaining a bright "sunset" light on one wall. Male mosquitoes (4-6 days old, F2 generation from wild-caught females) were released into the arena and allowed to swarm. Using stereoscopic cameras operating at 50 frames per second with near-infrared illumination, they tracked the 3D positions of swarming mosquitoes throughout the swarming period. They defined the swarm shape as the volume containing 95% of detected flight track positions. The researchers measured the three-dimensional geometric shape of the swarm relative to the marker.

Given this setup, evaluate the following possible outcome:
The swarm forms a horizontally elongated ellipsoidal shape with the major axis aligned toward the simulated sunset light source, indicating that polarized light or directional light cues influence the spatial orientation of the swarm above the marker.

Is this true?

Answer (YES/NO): NO